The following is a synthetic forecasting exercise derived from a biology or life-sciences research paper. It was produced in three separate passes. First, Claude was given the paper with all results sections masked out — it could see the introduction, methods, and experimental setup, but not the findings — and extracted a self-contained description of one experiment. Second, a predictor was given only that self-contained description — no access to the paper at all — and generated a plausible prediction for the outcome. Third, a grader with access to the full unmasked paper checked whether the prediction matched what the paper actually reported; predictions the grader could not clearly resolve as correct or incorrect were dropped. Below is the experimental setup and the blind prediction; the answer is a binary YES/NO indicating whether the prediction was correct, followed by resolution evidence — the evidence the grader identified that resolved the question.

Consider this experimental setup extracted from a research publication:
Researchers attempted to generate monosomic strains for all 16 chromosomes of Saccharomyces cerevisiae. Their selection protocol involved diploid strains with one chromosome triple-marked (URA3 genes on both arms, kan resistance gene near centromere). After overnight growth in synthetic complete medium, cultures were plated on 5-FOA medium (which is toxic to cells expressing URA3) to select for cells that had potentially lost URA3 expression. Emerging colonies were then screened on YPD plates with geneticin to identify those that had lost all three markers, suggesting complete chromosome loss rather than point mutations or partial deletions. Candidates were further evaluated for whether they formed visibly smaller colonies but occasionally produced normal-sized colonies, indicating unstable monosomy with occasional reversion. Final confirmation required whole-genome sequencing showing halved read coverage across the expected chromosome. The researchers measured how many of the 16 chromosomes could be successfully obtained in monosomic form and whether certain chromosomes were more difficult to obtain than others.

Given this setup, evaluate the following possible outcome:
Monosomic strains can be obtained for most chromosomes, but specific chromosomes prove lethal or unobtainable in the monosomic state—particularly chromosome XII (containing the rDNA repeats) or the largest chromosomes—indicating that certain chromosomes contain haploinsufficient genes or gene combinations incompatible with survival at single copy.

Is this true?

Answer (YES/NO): NO